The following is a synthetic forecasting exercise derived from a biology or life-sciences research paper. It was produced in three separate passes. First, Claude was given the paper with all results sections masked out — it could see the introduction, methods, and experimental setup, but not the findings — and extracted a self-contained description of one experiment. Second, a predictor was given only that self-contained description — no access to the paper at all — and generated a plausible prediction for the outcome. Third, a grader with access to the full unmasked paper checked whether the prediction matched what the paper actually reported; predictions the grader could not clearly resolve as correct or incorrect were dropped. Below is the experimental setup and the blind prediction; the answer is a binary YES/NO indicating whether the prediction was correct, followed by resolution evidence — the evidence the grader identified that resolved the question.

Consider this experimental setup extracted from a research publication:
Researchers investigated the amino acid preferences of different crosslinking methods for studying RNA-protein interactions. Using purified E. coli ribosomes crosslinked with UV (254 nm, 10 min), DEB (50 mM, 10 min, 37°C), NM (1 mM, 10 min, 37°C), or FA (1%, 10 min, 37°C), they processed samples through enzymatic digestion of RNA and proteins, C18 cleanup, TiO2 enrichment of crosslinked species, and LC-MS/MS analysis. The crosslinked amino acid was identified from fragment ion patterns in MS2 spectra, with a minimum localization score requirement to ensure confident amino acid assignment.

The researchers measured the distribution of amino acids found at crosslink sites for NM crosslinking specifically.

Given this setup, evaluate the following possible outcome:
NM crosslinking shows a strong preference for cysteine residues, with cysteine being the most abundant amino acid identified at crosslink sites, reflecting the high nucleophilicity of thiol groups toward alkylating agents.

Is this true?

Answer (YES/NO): NO